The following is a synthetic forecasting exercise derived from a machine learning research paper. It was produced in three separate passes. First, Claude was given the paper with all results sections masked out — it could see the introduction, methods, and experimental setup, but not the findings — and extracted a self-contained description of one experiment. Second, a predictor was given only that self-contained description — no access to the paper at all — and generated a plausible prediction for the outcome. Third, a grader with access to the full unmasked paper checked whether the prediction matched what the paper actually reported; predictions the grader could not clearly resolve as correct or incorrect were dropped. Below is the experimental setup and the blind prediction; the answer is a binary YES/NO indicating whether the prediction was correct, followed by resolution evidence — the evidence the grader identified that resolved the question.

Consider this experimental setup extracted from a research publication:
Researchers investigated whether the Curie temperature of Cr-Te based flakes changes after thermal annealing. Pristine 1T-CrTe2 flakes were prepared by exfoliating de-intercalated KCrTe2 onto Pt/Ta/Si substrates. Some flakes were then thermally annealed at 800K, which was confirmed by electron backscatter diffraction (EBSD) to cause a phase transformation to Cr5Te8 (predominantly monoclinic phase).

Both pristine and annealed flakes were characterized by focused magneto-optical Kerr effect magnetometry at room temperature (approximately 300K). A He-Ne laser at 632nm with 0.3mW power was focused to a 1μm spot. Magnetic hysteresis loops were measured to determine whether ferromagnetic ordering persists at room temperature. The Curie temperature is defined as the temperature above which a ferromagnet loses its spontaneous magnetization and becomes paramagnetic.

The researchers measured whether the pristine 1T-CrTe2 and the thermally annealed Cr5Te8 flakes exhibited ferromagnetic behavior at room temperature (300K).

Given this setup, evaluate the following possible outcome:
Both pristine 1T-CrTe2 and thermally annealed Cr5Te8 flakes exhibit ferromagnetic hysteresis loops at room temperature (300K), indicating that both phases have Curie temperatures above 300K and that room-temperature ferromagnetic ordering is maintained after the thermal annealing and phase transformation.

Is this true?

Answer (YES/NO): NO